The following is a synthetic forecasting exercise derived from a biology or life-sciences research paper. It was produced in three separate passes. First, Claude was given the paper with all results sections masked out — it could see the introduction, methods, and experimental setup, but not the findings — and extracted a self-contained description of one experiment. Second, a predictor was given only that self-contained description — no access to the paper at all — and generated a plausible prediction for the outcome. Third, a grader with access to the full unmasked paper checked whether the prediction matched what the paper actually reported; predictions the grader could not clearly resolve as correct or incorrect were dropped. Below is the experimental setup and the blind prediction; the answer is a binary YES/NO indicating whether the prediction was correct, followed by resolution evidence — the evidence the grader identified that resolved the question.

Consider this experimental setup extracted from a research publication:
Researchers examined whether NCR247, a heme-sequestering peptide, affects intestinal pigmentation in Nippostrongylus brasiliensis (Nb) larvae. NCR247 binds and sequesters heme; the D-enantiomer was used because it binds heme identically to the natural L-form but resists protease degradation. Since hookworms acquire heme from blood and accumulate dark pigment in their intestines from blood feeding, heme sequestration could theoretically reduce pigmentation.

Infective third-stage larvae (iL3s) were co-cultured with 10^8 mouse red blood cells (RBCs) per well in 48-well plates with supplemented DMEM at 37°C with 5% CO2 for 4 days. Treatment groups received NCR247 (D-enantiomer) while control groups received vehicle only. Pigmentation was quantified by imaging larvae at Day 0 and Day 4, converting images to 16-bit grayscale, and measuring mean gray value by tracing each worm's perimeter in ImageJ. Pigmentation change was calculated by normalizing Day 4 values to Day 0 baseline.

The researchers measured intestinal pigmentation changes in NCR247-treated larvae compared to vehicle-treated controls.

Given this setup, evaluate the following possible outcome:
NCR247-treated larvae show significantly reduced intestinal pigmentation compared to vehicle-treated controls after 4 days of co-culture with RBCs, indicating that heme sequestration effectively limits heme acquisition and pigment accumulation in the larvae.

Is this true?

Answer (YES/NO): NO